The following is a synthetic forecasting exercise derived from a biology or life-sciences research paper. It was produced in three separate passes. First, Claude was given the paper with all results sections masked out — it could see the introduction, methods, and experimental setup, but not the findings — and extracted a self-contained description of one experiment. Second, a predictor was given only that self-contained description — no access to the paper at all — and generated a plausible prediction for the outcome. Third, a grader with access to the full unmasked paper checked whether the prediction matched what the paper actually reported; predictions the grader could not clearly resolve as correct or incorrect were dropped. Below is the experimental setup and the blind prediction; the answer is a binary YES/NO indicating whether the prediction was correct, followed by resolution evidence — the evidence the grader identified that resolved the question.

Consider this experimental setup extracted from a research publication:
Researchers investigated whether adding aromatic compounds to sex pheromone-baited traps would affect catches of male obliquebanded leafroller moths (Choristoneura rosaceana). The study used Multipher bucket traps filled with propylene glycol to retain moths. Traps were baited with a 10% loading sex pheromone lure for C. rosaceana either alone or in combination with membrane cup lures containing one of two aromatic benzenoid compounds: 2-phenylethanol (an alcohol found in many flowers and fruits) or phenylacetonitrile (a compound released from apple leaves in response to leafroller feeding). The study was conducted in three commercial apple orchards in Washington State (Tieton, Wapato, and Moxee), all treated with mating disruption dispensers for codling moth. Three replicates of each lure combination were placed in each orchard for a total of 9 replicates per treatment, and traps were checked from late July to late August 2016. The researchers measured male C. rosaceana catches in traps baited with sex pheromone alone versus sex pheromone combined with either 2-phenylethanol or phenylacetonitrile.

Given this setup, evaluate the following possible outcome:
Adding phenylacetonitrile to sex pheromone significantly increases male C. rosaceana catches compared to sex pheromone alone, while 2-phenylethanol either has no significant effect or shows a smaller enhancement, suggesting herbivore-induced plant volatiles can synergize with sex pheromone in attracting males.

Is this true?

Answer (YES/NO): NO